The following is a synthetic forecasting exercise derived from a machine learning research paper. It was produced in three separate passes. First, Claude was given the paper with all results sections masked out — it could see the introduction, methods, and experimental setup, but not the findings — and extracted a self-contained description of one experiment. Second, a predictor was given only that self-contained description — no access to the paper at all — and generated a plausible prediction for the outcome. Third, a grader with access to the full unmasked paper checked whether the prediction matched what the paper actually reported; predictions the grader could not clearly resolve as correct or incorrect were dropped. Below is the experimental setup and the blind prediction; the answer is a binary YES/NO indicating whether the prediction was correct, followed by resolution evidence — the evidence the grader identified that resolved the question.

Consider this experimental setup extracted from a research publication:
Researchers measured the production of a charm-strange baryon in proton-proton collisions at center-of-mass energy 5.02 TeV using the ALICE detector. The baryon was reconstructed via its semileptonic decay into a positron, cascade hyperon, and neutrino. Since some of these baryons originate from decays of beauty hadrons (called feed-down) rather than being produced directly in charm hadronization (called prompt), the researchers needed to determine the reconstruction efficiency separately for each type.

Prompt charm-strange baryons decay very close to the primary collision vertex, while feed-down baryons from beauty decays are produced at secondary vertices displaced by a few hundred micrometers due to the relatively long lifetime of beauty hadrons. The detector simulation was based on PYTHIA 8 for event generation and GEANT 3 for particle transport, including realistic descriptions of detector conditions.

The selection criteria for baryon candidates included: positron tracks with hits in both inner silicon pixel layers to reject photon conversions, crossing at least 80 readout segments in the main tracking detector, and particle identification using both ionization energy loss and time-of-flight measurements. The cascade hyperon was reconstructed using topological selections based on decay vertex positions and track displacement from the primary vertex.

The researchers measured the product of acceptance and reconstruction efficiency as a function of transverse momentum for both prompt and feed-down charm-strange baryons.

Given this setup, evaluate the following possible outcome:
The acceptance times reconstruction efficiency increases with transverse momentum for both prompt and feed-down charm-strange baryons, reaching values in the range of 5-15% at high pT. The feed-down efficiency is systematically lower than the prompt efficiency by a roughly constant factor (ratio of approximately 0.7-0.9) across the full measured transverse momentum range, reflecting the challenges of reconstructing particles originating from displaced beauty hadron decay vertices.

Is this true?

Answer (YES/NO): NO